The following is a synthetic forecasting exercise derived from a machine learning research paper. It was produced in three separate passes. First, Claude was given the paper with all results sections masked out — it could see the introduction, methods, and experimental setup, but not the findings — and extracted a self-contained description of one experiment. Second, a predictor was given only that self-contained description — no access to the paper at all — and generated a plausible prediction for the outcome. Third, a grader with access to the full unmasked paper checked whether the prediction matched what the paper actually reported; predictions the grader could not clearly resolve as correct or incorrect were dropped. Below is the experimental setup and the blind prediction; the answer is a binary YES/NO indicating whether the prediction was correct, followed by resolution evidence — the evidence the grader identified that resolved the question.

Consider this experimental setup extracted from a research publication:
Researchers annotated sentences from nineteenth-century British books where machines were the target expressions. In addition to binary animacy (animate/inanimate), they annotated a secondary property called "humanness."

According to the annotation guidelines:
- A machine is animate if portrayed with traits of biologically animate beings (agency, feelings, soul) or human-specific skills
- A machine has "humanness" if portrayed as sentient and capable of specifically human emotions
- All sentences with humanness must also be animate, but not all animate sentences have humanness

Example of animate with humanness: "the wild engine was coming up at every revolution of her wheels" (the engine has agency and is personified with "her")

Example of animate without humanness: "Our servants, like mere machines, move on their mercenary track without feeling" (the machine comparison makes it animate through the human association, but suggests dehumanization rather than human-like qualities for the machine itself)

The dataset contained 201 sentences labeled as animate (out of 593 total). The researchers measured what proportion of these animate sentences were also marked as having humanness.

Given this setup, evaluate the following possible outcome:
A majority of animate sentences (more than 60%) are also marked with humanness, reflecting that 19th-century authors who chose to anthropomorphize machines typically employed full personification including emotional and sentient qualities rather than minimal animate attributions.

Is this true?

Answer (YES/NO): NO